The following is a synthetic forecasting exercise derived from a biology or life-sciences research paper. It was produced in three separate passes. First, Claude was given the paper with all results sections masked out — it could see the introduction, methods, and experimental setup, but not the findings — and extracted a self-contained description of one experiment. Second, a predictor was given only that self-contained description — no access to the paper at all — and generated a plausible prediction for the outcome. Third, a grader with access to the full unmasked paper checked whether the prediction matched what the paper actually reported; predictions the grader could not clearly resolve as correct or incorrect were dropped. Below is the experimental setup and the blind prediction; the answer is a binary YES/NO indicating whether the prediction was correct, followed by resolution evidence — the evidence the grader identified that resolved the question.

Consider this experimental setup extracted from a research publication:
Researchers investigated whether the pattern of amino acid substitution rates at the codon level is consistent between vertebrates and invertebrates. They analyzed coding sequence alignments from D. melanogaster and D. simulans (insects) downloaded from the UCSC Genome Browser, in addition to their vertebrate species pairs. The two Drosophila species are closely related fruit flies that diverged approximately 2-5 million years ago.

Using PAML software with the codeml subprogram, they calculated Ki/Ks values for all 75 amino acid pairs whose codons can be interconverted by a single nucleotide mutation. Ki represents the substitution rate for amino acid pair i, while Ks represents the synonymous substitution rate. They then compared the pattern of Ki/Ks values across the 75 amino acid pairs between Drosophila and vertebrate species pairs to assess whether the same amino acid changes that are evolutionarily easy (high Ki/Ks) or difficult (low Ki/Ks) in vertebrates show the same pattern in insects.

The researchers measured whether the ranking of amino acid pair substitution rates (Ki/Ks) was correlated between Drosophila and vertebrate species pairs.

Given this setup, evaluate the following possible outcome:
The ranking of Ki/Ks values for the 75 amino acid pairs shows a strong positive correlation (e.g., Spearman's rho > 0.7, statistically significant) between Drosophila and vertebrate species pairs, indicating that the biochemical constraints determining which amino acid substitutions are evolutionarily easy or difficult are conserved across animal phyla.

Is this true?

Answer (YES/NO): YES